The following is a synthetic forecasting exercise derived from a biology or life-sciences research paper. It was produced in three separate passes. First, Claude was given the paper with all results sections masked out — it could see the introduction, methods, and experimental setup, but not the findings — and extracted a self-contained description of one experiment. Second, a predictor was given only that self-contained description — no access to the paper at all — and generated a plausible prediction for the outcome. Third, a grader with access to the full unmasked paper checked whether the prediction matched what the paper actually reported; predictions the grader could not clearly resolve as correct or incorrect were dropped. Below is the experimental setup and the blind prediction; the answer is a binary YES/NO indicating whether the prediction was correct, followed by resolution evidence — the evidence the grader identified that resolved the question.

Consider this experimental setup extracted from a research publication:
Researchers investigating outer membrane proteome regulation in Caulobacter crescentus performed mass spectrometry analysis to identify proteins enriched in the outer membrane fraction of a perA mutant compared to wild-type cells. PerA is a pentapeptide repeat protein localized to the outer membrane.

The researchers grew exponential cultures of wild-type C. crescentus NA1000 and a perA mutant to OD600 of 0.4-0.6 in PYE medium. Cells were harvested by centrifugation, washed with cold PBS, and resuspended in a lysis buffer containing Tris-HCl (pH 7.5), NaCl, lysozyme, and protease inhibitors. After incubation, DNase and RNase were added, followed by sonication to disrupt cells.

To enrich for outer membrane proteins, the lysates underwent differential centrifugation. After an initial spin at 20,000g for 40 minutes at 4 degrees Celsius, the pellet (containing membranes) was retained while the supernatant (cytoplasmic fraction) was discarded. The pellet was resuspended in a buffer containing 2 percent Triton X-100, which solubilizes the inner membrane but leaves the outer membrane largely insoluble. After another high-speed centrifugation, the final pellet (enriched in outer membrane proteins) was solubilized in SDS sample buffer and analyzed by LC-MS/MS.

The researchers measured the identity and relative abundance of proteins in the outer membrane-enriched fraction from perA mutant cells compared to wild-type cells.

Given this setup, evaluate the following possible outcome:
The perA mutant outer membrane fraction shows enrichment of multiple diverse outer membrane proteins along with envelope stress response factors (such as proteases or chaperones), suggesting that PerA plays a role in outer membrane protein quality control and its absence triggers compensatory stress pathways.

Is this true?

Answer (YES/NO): NO